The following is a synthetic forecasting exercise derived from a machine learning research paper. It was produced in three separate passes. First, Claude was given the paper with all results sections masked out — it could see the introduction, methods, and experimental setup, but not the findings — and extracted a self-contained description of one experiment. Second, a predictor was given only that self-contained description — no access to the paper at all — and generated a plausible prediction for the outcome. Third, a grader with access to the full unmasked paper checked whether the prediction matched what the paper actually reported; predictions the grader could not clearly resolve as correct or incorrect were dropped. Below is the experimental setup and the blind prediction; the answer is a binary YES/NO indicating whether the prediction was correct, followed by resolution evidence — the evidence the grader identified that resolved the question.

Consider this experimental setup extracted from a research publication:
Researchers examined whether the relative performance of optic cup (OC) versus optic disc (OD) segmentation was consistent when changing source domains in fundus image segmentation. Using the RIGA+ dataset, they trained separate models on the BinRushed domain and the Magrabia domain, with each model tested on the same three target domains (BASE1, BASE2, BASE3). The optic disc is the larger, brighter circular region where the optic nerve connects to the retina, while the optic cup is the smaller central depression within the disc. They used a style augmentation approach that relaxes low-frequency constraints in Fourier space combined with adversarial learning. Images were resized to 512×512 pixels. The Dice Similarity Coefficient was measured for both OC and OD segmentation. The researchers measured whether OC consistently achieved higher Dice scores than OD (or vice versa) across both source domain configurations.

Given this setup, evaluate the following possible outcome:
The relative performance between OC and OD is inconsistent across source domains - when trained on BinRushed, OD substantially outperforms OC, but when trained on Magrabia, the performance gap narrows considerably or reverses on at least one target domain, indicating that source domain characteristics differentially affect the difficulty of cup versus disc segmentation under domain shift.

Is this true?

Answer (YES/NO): NO